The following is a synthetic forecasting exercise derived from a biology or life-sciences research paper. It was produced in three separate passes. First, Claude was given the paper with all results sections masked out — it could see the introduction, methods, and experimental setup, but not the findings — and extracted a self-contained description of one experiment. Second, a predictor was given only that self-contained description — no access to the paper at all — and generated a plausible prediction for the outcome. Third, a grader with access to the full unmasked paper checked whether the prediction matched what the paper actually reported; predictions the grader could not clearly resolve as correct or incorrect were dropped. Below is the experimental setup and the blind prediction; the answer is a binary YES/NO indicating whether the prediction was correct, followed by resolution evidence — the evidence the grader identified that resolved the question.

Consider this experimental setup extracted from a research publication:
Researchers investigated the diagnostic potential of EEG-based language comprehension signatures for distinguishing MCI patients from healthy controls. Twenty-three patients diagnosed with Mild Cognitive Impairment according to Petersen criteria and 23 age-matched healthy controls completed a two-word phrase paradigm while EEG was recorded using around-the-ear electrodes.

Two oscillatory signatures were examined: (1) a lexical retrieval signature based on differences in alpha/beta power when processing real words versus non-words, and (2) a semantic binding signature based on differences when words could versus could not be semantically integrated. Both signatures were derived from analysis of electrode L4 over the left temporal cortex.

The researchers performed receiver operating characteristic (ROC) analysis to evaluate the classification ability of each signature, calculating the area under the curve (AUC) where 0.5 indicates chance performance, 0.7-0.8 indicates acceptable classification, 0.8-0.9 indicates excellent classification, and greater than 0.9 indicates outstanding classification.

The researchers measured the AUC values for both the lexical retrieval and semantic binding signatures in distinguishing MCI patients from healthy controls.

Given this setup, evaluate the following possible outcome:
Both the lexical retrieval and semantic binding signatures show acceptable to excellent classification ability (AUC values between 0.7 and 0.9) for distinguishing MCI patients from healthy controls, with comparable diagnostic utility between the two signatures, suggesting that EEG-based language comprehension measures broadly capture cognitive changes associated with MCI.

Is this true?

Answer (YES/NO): NO